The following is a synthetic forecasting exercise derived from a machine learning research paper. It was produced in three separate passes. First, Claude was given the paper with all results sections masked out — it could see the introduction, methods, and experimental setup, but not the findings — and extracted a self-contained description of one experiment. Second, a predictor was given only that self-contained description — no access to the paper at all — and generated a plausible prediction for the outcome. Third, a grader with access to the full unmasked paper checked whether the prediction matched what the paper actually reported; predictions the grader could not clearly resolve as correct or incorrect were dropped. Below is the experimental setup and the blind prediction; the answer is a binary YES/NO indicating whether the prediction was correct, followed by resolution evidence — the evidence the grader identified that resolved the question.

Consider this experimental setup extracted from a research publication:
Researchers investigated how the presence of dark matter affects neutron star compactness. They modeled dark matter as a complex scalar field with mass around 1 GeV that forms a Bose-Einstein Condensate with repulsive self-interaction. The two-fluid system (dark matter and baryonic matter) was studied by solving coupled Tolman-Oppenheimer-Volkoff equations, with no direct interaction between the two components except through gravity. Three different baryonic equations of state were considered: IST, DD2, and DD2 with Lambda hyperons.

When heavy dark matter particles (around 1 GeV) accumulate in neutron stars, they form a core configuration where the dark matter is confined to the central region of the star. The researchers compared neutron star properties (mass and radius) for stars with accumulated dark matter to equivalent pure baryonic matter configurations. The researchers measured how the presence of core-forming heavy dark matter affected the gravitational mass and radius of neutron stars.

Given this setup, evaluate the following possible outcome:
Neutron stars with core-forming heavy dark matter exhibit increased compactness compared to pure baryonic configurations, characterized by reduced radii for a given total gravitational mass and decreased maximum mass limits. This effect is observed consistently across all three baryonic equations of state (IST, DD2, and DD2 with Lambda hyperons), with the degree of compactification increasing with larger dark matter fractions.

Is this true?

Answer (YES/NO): YES